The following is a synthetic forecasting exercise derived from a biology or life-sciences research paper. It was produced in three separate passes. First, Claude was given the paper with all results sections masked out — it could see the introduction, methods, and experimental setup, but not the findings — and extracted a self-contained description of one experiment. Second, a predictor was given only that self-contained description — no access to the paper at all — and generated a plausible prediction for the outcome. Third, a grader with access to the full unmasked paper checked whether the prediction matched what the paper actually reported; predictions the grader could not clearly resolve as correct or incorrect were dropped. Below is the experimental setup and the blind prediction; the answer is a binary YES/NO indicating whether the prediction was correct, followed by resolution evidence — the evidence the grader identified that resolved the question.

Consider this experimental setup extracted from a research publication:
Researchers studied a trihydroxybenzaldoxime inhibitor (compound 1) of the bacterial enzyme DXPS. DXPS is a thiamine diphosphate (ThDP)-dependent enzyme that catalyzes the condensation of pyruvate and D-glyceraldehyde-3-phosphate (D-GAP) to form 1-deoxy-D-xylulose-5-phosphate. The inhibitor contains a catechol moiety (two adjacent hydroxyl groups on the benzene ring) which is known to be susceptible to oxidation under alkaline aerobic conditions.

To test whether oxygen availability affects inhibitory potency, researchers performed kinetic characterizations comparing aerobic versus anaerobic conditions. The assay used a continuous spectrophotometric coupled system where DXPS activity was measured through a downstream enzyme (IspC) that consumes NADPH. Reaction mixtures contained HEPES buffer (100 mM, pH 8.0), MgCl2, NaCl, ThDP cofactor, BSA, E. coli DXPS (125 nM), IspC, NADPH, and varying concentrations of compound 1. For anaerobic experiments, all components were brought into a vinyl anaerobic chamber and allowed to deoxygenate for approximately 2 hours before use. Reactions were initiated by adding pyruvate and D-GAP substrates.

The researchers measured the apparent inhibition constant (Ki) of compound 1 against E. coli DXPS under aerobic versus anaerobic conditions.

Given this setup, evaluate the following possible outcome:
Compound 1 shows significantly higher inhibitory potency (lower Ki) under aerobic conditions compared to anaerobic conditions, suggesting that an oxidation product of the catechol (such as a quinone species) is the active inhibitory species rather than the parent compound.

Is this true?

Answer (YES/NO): YES